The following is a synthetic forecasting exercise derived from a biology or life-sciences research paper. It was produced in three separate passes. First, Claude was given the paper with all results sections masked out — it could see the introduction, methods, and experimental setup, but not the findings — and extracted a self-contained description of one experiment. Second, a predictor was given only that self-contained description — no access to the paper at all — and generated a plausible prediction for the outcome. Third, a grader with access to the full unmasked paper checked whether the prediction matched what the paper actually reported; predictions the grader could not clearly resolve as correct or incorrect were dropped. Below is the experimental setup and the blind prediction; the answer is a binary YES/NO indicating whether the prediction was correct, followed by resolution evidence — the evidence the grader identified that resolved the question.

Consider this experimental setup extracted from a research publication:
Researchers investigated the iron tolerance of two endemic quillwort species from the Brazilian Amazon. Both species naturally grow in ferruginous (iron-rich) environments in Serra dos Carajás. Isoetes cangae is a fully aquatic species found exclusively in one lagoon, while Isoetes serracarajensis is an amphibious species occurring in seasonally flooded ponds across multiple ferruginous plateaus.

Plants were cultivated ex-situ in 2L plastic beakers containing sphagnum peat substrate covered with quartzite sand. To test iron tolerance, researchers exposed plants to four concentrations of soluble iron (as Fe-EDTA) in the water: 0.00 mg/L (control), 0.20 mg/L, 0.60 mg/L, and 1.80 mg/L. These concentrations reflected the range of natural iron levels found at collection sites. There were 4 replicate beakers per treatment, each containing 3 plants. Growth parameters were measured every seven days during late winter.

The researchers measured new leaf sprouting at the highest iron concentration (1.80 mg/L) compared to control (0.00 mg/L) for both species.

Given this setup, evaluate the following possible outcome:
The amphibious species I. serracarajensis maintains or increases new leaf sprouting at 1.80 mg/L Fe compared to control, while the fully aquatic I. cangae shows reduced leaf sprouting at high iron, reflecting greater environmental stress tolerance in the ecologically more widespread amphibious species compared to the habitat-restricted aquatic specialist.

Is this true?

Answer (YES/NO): NO